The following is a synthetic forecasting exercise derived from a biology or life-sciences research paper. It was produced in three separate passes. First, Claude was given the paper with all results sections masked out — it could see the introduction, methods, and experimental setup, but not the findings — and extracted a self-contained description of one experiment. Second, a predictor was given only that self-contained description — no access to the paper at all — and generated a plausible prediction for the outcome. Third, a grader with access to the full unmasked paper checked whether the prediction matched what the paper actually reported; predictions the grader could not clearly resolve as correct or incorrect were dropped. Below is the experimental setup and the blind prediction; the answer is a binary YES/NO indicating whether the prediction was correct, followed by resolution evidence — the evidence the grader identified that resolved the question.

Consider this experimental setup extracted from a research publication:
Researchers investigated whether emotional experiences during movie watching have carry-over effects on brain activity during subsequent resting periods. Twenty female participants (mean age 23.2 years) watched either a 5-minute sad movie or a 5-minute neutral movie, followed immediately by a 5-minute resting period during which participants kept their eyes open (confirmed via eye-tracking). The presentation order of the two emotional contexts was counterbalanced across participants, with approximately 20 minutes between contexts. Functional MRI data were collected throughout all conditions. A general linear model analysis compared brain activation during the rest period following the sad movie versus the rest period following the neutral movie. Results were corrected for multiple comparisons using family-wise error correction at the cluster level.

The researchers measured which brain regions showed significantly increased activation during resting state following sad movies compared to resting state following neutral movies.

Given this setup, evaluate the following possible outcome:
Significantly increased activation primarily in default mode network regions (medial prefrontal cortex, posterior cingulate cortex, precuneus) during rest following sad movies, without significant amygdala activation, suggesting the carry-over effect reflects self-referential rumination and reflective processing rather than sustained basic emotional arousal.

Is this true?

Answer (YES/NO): NO